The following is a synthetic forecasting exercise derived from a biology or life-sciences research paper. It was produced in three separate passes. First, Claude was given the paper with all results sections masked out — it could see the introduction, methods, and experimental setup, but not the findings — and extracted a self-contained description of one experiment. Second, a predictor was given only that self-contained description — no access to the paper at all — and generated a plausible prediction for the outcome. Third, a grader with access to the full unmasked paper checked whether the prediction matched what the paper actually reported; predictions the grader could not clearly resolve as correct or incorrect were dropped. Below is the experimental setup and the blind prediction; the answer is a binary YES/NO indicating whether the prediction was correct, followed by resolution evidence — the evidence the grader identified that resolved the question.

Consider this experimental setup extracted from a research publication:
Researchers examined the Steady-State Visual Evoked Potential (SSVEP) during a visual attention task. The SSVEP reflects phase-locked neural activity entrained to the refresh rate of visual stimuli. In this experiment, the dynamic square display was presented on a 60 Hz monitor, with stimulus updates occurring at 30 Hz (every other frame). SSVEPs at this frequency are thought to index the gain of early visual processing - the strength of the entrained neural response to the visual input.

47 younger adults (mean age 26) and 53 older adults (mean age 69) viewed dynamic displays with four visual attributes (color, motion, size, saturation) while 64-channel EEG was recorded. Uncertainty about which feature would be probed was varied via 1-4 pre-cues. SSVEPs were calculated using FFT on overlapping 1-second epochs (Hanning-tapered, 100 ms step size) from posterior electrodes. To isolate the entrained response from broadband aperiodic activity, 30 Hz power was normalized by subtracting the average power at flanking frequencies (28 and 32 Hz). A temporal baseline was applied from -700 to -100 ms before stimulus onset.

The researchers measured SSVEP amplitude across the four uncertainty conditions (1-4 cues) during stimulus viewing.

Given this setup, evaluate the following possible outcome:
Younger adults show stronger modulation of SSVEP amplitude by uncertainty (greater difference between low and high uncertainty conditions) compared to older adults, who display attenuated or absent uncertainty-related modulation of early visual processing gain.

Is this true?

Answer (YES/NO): NO